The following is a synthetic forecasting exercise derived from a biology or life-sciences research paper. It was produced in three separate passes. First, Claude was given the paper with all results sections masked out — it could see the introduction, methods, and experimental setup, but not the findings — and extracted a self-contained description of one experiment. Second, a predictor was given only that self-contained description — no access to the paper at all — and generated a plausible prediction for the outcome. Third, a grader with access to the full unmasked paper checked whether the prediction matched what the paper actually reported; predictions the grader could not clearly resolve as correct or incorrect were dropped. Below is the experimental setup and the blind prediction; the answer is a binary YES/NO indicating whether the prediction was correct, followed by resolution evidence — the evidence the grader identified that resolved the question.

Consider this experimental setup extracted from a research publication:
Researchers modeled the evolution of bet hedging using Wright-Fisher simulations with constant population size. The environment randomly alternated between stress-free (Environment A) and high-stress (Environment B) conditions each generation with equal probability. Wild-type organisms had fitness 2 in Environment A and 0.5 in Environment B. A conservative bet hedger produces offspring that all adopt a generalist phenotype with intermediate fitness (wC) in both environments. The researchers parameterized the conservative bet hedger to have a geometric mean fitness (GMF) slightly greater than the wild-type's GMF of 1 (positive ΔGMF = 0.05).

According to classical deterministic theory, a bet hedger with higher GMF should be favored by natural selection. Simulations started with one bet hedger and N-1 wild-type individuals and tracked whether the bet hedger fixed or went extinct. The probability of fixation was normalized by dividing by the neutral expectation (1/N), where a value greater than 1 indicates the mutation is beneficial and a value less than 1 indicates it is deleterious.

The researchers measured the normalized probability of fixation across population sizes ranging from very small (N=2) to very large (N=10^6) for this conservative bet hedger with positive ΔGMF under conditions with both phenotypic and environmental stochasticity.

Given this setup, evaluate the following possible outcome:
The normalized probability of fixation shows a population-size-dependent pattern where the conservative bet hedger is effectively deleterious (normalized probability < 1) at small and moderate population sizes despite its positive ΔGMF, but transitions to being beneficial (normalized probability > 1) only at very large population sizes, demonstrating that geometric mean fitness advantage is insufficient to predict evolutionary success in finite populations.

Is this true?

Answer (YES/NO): NO